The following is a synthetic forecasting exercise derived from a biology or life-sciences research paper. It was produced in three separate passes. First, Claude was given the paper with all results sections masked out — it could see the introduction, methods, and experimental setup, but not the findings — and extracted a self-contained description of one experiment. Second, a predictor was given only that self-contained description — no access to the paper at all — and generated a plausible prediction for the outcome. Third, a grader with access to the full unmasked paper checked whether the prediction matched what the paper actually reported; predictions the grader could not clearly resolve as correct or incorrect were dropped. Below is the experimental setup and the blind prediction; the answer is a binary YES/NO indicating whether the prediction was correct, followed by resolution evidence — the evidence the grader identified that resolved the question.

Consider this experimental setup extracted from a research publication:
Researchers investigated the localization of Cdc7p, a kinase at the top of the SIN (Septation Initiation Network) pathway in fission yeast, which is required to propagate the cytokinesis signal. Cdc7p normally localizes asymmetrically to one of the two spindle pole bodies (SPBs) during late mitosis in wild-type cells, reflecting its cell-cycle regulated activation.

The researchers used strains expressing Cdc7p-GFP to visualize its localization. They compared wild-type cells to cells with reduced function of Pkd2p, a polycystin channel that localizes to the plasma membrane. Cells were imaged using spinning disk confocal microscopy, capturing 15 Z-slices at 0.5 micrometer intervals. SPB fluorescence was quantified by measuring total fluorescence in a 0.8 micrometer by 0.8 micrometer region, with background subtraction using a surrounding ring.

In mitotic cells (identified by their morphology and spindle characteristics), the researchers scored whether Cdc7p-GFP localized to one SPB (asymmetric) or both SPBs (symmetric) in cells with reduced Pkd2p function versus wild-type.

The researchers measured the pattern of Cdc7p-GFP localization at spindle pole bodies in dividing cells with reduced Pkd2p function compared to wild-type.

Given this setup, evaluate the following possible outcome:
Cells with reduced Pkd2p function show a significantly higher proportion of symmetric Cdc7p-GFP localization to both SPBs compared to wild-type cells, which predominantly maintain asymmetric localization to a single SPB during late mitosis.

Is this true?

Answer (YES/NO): NO